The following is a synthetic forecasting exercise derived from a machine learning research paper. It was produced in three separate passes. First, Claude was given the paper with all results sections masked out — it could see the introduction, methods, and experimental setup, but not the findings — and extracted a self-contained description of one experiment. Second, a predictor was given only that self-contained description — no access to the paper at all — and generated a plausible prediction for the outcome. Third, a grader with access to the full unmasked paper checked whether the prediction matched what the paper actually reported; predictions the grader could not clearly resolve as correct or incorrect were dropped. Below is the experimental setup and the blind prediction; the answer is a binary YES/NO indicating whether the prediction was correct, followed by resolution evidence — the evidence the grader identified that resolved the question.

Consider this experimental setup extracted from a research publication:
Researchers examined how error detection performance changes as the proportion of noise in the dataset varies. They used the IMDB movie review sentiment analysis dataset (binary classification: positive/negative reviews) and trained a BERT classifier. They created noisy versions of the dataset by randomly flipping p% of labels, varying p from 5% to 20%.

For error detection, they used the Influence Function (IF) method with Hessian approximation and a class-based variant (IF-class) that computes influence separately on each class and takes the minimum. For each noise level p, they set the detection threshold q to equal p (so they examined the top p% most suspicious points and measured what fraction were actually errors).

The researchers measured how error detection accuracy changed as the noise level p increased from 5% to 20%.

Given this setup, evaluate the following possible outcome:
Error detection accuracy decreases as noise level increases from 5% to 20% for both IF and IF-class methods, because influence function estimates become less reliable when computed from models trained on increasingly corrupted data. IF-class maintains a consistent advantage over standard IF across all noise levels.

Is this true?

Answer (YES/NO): NO